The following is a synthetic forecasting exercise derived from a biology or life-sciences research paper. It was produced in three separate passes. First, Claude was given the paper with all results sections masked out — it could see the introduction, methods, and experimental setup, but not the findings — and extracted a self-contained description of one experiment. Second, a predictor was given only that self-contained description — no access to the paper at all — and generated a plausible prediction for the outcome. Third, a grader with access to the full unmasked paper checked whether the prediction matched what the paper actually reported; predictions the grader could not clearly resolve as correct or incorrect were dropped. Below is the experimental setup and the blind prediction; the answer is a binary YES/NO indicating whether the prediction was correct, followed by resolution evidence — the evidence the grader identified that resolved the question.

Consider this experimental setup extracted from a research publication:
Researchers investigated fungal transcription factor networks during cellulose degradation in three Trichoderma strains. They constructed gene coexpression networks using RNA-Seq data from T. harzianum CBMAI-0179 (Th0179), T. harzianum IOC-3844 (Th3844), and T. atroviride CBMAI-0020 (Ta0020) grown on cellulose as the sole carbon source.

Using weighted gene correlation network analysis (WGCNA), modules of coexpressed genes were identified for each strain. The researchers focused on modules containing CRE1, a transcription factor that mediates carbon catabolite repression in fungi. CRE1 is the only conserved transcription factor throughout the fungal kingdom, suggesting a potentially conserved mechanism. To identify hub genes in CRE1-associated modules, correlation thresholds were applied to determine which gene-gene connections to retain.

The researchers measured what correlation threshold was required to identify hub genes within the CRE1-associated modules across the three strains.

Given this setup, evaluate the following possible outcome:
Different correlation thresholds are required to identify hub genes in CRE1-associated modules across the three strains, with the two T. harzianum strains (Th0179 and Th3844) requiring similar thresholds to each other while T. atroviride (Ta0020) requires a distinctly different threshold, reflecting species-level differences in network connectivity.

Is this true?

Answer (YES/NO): NO